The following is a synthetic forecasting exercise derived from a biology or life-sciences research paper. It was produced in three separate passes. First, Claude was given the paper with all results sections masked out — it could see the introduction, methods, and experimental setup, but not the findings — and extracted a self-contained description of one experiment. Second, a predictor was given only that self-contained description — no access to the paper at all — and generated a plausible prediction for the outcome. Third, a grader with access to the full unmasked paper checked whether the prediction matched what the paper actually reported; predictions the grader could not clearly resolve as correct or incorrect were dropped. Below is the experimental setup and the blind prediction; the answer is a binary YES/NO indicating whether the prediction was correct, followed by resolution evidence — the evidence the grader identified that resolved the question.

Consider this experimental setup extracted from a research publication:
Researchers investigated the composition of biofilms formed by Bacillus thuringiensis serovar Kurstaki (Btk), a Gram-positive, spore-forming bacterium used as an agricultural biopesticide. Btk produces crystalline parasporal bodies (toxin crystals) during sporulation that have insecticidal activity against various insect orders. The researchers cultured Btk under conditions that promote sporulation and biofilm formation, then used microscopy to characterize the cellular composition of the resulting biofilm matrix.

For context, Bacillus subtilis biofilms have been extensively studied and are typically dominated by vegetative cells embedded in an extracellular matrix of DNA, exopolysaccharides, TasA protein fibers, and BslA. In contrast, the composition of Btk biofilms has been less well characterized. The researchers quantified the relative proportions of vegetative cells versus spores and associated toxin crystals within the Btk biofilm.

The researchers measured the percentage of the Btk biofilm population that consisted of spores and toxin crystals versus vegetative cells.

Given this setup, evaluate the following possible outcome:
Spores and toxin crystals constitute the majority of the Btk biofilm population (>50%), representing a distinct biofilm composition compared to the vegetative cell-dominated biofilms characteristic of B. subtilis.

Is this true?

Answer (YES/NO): YES